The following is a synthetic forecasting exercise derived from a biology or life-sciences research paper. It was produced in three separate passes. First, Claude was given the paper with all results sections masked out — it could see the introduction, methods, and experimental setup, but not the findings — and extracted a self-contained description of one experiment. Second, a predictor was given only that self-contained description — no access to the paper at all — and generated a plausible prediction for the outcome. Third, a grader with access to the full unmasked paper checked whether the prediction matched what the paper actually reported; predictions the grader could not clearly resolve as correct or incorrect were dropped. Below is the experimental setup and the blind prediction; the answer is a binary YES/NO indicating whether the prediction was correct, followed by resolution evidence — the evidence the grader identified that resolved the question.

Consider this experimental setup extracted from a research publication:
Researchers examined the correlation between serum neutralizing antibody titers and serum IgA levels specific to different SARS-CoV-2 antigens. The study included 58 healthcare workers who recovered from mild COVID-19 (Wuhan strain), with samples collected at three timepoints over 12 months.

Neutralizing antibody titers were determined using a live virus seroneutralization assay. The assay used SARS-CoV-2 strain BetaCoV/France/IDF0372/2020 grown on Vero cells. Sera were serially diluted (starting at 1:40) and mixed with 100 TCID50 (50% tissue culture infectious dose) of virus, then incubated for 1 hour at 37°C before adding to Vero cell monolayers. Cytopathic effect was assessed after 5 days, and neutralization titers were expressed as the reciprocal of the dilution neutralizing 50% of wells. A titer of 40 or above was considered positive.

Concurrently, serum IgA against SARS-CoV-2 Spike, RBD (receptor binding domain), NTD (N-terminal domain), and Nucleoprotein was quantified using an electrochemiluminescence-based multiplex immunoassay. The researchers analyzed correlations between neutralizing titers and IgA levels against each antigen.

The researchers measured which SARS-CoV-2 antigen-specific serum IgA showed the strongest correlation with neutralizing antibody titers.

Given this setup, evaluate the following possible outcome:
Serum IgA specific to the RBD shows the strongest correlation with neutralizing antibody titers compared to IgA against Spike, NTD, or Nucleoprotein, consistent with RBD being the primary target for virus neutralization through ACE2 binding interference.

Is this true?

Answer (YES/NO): NO